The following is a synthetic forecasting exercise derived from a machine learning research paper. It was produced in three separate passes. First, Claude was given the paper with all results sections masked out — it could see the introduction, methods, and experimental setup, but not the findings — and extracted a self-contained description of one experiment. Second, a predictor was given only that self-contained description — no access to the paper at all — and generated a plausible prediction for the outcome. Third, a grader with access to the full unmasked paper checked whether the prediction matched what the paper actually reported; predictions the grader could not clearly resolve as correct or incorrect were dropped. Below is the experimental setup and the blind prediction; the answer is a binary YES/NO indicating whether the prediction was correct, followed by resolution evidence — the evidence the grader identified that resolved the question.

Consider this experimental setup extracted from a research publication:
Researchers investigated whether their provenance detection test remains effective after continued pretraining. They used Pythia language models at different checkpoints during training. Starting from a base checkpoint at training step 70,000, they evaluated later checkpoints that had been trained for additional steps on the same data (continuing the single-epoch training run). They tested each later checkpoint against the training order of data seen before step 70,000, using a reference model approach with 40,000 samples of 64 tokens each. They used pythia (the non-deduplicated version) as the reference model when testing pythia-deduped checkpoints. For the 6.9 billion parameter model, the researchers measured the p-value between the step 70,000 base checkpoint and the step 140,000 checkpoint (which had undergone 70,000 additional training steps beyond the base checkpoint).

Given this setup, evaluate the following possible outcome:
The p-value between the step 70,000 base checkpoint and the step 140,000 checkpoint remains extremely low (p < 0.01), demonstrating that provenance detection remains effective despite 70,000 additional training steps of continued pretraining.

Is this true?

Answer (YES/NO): YES